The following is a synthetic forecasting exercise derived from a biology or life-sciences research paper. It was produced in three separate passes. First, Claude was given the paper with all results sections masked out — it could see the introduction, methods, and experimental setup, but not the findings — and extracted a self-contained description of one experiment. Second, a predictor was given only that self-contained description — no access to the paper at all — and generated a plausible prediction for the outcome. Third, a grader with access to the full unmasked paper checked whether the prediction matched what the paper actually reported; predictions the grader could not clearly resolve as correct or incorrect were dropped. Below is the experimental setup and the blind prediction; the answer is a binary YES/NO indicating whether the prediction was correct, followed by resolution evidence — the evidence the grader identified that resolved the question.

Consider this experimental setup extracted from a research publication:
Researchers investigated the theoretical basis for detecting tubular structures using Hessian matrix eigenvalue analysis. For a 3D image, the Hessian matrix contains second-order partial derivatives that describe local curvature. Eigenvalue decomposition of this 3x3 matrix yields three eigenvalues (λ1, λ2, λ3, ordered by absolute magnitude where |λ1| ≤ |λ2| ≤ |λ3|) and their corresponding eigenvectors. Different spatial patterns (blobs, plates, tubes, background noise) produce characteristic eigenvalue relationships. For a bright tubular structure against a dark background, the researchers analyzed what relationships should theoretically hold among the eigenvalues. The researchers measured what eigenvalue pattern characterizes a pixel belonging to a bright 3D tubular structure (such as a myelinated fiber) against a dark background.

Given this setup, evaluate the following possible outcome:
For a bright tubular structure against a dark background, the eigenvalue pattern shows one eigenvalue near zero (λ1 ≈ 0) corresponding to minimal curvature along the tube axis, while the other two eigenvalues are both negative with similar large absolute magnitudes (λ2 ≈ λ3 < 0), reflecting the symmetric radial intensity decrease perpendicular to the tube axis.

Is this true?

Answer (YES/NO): YES